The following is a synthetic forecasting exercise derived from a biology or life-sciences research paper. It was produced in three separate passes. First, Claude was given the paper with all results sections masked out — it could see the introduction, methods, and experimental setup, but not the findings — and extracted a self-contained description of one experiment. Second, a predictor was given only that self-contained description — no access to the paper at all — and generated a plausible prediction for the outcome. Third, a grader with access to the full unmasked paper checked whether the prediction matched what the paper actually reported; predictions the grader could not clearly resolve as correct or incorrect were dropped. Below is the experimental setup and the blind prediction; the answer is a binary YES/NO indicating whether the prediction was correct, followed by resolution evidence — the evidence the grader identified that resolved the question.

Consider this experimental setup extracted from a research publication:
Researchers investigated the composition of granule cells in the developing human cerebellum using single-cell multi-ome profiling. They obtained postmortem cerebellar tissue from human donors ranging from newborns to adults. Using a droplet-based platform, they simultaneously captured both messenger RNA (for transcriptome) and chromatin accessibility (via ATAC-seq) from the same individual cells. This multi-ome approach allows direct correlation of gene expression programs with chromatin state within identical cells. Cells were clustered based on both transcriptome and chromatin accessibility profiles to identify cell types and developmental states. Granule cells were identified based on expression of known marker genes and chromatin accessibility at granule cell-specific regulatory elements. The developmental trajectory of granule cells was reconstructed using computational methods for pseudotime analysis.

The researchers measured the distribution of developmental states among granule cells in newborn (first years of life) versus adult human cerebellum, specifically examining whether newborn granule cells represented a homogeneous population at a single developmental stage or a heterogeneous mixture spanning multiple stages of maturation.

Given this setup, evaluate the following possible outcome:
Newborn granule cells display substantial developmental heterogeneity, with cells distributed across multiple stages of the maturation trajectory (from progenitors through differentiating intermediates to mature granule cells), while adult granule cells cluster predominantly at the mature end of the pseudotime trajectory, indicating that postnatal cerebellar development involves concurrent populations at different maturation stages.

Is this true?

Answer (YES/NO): YES